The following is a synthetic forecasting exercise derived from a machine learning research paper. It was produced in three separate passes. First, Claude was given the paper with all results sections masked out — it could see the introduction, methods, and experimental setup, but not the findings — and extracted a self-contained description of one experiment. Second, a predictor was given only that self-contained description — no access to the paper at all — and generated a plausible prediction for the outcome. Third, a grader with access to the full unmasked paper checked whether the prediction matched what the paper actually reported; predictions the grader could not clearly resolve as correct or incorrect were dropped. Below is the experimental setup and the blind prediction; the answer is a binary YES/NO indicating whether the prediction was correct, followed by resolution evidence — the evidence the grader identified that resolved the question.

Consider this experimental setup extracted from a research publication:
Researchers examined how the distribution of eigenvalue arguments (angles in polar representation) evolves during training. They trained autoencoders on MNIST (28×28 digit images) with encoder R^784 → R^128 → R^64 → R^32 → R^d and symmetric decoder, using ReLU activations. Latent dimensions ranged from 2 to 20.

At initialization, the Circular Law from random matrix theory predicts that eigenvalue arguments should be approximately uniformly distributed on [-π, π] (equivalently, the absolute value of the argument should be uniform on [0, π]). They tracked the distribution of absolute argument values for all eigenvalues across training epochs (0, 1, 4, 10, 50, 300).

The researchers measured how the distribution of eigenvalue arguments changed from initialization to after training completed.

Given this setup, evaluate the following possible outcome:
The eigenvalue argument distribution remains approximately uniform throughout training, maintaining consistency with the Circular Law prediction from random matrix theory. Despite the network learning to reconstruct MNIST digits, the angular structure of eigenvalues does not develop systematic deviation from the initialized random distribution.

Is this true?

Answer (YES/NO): NO